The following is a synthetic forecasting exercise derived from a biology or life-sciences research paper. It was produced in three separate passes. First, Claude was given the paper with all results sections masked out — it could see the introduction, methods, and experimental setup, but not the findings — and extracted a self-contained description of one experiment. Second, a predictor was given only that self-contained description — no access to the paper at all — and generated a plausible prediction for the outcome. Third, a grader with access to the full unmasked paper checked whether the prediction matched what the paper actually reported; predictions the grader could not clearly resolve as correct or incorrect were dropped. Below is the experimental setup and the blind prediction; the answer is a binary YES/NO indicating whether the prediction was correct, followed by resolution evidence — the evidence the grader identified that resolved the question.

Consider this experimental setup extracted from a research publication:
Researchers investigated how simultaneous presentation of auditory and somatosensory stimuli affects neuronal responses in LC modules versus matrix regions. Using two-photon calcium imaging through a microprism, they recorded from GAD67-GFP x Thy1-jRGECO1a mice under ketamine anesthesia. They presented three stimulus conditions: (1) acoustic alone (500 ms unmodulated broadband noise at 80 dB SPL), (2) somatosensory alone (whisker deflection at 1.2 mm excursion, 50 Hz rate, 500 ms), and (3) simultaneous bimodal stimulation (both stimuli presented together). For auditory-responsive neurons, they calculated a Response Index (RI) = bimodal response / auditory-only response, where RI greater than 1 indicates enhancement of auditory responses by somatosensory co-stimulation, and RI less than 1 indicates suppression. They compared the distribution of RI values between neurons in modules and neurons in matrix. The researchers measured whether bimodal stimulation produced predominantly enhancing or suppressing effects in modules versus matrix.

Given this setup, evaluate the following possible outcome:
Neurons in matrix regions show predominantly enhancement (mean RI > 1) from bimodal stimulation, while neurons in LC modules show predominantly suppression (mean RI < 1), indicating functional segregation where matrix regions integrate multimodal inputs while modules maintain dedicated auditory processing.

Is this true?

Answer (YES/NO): NO